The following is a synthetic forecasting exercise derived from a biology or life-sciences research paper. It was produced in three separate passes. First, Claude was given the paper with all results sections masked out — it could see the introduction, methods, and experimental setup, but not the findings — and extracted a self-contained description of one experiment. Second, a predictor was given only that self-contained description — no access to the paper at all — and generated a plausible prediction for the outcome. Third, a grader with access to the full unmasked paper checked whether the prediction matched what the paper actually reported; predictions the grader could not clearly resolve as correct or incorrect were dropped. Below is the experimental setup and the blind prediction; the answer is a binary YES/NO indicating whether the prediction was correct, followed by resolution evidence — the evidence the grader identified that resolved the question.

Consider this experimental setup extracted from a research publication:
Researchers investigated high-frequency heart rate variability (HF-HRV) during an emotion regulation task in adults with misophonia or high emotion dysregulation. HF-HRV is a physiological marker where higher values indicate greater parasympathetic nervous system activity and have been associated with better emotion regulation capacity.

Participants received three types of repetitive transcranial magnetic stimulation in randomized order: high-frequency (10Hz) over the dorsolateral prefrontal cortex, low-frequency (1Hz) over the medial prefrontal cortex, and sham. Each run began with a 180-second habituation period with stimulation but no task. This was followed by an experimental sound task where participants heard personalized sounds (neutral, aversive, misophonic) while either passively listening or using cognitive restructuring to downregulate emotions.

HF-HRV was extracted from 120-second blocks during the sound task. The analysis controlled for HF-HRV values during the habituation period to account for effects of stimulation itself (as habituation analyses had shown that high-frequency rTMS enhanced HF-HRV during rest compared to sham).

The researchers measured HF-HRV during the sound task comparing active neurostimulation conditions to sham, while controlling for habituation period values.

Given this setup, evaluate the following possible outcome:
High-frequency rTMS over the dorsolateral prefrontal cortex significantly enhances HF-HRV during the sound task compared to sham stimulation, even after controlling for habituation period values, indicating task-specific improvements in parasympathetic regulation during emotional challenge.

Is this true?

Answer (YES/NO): NO